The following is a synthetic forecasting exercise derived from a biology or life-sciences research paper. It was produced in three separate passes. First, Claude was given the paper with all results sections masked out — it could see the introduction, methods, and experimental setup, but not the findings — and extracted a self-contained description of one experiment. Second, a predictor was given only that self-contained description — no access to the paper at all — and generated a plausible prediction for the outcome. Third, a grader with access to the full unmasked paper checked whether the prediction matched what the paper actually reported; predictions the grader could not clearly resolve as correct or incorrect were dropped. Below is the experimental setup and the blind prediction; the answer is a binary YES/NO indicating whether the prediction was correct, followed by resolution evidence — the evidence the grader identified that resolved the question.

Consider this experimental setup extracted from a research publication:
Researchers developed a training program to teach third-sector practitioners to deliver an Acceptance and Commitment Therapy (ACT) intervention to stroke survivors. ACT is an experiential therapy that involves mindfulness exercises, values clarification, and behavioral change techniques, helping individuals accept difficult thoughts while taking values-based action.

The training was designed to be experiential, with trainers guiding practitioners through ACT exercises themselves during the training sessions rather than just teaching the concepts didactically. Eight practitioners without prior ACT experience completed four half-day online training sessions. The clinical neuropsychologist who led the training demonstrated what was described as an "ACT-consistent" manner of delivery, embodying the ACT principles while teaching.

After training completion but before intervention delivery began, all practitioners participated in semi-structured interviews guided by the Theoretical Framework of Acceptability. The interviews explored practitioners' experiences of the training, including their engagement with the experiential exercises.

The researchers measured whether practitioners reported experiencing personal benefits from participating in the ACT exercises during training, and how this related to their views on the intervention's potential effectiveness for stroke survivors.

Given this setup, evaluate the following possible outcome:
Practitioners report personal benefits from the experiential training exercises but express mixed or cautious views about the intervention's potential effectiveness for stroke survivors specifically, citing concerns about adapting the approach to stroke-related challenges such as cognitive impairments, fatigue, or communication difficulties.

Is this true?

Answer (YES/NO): NO